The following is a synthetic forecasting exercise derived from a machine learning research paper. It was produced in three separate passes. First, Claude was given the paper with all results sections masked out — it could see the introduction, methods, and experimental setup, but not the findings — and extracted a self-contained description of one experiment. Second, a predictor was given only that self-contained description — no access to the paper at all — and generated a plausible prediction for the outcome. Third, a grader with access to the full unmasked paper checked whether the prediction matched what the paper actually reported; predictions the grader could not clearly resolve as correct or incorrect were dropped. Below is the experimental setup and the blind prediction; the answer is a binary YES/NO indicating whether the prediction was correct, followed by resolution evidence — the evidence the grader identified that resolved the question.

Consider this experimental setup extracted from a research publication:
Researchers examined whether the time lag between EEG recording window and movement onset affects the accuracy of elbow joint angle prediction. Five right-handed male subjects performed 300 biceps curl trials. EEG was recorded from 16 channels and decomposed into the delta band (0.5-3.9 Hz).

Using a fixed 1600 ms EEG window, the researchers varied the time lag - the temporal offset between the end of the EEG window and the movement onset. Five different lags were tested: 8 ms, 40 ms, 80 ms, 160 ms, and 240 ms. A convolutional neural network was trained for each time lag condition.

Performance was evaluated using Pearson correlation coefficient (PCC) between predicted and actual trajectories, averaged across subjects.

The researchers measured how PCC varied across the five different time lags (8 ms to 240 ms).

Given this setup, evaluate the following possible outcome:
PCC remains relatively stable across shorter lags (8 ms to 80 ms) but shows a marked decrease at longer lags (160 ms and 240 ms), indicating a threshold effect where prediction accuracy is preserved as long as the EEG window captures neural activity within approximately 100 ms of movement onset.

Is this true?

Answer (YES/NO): NO